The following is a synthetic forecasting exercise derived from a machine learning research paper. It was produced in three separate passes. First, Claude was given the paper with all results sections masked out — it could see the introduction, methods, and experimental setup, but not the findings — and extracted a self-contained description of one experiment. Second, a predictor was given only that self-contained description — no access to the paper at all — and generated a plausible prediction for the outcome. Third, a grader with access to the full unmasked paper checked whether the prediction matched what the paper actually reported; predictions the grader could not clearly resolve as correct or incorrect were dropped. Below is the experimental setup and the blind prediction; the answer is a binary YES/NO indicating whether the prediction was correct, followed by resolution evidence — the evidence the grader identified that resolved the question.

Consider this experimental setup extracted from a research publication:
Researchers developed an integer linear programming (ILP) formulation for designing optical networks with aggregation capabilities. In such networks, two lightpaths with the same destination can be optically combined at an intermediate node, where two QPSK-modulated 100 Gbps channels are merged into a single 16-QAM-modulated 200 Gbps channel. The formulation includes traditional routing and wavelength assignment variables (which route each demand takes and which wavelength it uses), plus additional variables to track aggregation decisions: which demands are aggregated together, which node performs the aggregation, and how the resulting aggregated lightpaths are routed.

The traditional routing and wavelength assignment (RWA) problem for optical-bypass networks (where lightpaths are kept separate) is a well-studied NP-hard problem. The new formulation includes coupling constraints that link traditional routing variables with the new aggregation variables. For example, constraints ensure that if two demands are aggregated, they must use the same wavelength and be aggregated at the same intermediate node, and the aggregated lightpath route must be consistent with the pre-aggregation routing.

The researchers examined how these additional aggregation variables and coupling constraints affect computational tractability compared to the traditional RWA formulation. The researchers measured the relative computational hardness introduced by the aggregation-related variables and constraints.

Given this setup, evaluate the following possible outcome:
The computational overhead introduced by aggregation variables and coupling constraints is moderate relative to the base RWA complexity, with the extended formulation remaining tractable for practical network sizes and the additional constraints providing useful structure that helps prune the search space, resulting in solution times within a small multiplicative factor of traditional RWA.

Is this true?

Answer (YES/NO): NO